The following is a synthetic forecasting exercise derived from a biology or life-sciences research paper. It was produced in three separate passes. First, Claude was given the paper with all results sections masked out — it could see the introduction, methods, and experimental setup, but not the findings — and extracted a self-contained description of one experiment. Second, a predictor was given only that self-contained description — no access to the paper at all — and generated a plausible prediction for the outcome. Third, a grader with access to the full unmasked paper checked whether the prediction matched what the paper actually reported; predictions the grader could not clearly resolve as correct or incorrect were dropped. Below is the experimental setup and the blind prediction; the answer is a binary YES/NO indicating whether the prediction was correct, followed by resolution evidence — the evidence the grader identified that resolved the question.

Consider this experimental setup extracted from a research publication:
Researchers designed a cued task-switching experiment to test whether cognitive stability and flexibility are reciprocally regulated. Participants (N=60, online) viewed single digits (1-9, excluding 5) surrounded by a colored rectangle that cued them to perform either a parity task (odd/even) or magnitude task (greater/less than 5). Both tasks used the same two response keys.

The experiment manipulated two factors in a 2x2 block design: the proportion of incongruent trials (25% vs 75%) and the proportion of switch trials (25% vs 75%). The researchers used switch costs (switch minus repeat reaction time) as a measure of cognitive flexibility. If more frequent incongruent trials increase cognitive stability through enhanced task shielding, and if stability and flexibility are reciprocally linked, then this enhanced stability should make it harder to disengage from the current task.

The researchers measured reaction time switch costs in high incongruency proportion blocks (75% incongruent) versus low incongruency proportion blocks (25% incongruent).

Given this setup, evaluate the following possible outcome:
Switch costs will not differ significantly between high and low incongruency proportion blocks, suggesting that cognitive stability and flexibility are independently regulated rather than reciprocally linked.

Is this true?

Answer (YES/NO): YES